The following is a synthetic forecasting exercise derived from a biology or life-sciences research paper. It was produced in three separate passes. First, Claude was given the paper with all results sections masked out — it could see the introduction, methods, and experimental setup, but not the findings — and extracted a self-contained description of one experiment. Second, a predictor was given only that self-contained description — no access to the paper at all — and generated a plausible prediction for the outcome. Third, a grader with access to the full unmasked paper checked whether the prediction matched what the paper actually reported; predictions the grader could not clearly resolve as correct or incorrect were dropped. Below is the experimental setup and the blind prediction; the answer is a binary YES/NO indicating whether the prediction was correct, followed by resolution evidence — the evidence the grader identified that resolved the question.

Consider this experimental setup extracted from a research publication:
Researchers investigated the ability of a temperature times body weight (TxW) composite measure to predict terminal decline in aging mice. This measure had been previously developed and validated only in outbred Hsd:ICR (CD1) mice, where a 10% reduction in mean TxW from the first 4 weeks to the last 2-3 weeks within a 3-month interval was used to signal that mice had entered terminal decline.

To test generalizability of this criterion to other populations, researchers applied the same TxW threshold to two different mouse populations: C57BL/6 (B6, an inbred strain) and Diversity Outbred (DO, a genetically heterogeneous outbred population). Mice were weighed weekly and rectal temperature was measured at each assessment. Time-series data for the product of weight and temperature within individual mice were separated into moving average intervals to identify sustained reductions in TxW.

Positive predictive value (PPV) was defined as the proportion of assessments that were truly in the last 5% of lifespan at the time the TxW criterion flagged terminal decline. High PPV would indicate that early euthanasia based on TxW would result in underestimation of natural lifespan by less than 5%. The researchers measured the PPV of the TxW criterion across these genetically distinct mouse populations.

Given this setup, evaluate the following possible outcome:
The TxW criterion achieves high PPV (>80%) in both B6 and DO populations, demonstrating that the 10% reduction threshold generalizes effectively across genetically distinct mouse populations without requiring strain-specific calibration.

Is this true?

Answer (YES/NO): NO